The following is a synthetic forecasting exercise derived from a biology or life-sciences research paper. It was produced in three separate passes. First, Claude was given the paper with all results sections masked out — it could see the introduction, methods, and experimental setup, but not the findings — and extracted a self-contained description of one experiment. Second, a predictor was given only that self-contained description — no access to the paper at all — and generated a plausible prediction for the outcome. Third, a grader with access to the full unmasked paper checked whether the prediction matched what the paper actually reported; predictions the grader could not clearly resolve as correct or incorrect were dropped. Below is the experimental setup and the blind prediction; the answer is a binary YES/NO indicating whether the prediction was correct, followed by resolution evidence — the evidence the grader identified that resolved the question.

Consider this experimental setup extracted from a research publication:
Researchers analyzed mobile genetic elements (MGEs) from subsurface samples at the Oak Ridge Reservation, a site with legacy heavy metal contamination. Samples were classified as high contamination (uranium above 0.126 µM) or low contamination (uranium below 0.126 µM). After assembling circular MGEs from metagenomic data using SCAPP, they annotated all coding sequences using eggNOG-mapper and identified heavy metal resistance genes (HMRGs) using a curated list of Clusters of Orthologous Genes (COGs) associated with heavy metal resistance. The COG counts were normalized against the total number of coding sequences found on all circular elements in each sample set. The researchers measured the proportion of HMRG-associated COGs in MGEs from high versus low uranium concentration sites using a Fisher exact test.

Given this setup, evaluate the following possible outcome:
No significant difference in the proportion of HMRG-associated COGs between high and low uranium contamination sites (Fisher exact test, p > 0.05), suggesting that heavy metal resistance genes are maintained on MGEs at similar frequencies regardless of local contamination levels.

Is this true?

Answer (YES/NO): NO